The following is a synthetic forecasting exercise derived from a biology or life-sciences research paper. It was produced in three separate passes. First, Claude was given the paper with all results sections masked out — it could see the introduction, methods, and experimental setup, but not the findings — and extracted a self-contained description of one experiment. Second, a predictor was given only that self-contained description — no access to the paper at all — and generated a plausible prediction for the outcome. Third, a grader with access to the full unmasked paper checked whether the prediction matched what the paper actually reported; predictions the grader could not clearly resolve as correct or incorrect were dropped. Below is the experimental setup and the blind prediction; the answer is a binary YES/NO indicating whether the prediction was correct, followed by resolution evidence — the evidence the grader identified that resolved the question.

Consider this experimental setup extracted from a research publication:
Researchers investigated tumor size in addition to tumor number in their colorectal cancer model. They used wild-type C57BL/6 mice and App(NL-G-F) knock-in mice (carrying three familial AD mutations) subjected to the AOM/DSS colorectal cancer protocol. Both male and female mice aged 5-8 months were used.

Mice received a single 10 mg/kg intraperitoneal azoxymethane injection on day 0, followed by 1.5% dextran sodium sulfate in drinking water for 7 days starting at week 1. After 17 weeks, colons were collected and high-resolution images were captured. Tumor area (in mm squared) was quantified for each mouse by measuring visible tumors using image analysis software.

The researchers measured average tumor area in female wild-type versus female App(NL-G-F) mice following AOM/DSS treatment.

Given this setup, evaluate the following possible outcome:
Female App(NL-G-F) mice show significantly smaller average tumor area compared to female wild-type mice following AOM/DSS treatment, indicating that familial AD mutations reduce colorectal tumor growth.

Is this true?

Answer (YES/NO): YES